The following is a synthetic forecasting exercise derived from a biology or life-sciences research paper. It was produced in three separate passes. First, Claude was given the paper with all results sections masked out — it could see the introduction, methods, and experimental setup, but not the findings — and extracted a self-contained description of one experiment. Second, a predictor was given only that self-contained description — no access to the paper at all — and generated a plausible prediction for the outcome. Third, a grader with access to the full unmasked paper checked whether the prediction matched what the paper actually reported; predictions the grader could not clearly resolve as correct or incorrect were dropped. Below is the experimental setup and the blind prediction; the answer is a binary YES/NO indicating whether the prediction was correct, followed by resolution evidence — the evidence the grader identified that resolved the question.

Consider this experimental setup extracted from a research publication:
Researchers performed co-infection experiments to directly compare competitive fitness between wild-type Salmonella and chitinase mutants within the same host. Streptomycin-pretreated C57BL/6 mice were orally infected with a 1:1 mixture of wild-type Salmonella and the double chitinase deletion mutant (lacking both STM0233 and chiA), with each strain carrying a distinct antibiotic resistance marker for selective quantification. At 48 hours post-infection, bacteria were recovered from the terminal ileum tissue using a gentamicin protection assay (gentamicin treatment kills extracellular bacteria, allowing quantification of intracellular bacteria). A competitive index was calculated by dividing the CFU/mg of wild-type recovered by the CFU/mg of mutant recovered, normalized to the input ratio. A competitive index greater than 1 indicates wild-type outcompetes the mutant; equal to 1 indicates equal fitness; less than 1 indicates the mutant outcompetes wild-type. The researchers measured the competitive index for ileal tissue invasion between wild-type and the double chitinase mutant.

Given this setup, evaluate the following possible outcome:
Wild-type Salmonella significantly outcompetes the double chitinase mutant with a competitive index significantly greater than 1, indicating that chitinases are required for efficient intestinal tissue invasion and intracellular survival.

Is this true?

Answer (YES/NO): NO